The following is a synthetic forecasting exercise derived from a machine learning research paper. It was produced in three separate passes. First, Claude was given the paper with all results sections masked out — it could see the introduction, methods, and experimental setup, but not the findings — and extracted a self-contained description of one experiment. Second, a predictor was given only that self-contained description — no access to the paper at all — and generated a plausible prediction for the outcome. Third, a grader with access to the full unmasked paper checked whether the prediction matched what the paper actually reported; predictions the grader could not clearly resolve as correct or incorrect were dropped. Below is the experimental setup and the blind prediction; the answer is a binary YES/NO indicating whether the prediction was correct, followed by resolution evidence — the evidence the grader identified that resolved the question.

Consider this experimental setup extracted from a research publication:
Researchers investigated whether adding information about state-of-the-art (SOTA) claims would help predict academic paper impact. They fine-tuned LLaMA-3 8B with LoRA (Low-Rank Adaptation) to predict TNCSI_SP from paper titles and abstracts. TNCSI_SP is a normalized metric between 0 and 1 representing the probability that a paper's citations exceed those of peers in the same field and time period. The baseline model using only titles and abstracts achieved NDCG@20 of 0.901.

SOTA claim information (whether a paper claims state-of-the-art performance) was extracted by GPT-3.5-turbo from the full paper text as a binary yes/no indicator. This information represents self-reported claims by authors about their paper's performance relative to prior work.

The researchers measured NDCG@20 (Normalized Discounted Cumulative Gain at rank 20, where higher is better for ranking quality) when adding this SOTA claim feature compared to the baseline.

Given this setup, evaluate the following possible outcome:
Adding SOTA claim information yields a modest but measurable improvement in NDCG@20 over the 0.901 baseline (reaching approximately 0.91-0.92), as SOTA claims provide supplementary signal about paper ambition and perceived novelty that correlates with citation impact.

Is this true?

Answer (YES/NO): NO